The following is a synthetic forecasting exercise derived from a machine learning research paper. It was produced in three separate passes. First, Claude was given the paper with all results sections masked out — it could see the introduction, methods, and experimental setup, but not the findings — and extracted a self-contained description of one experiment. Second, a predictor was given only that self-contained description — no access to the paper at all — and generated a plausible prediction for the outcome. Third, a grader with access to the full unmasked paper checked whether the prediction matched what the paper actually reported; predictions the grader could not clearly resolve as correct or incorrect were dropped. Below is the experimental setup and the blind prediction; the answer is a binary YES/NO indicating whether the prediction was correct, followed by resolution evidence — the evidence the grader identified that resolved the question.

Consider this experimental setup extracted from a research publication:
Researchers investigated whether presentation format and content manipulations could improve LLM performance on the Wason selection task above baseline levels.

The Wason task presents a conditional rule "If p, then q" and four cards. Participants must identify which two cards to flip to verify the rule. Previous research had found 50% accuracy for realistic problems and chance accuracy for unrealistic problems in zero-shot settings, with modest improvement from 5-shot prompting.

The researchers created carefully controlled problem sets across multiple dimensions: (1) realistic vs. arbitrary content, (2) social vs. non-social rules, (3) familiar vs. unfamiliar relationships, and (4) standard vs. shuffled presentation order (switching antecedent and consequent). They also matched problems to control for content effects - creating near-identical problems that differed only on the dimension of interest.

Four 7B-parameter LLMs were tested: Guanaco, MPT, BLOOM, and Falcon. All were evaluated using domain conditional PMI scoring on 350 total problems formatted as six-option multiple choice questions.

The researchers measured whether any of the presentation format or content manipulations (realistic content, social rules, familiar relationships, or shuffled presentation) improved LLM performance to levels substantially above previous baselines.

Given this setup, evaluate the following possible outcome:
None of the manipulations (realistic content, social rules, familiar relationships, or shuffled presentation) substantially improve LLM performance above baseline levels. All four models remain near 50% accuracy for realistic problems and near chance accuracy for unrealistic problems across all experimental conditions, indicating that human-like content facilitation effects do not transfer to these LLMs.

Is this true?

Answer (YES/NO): NO